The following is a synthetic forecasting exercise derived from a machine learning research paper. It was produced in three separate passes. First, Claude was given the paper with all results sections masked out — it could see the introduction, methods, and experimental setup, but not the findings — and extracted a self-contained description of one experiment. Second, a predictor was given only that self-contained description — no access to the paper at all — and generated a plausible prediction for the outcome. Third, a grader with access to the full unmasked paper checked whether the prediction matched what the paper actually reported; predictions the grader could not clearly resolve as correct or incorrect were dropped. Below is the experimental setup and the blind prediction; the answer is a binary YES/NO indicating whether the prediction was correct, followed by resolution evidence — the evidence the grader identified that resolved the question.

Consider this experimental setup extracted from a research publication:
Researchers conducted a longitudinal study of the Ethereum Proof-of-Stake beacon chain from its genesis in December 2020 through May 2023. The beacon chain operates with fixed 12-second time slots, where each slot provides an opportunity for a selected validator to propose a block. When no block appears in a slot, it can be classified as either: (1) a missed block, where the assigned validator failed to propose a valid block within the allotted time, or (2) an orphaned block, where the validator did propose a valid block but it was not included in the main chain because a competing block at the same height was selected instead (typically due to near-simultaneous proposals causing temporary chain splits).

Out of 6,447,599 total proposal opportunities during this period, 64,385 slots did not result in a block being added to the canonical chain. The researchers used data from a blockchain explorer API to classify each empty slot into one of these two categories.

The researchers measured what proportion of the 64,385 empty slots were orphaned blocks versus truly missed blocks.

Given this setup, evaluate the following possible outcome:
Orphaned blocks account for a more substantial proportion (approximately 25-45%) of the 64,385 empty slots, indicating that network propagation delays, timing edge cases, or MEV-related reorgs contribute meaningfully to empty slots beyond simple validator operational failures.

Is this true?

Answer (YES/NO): NO